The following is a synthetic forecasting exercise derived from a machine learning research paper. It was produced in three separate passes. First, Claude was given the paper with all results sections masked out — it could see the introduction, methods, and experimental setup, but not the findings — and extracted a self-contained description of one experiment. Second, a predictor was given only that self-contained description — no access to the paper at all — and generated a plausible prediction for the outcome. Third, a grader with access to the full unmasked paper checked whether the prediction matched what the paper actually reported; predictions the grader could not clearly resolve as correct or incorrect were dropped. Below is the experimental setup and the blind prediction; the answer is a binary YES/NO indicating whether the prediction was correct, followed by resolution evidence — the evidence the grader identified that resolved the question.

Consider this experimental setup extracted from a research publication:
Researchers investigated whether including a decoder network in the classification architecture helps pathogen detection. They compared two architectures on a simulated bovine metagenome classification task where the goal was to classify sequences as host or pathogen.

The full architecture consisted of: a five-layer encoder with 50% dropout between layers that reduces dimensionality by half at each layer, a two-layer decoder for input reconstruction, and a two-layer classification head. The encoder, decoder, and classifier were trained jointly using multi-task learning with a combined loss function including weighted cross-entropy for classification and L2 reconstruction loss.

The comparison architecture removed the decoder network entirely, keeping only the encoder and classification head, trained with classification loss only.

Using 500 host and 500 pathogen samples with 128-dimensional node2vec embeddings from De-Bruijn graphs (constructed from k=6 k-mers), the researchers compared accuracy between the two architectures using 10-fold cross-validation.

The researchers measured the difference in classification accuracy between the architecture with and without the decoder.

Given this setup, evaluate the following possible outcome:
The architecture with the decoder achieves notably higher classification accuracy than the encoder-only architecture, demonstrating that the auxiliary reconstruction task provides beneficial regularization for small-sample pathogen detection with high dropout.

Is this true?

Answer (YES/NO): YES